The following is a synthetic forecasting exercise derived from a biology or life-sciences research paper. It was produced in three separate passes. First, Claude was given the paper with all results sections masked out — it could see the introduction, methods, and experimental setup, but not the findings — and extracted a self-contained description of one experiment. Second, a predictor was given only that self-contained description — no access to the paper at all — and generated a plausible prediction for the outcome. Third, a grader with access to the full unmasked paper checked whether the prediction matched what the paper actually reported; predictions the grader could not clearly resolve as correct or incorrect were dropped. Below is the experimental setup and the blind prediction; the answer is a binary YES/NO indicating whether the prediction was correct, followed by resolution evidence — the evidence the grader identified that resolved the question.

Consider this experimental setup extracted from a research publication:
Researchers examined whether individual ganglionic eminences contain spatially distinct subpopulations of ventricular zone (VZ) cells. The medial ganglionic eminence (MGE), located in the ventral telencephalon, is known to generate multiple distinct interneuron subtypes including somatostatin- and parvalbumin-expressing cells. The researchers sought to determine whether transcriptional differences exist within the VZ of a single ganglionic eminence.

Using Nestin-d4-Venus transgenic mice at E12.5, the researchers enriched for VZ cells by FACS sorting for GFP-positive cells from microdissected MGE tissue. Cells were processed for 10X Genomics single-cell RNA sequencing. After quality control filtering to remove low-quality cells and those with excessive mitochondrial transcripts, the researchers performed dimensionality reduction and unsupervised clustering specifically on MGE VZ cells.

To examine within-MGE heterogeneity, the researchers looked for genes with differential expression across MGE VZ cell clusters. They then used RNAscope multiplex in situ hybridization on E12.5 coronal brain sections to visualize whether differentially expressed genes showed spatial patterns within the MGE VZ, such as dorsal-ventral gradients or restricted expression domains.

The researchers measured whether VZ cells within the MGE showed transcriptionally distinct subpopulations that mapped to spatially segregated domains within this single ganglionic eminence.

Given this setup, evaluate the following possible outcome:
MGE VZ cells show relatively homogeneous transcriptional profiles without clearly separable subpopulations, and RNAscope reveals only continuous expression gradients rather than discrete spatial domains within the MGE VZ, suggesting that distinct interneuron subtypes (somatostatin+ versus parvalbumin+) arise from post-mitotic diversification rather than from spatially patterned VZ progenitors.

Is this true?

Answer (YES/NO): NO